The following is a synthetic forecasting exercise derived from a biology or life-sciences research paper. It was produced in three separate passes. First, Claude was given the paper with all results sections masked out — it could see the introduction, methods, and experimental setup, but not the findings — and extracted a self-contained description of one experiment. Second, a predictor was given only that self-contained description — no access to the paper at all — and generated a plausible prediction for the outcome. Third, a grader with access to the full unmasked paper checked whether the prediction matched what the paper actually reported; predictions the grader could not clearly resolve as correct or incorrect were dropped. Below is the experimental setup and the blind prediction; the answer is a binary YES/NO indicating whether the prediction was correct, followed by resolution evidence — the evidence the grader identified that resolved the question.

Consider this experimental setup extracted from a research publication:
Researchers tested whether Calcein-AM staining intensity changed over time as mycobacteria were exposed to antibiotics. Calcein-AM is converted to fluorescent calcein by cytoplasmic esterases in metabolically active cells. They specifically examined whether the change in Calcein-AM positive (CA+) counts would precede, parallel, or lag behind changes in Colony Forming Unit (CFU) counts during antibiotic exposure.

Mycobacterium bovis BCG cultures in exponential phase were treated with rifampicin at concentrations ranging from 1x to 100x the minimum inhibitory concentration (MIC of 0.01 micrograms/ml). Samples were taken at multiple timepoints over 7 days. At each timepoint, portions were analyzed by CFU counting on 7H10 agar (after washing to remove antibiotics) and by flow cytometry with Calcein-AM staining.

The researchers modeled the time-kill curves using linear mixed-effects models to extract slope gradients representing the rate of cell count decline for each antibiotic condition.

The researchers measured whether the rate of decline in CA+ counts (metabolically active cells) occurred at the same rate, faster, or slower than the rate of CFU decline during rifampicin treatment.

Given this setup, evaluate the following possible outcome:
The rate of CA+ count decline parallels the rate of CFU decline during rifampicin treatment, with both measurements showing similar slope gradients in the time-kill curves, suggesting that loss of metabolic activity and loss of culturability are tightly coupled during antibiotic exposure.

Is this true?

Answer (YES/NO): NO